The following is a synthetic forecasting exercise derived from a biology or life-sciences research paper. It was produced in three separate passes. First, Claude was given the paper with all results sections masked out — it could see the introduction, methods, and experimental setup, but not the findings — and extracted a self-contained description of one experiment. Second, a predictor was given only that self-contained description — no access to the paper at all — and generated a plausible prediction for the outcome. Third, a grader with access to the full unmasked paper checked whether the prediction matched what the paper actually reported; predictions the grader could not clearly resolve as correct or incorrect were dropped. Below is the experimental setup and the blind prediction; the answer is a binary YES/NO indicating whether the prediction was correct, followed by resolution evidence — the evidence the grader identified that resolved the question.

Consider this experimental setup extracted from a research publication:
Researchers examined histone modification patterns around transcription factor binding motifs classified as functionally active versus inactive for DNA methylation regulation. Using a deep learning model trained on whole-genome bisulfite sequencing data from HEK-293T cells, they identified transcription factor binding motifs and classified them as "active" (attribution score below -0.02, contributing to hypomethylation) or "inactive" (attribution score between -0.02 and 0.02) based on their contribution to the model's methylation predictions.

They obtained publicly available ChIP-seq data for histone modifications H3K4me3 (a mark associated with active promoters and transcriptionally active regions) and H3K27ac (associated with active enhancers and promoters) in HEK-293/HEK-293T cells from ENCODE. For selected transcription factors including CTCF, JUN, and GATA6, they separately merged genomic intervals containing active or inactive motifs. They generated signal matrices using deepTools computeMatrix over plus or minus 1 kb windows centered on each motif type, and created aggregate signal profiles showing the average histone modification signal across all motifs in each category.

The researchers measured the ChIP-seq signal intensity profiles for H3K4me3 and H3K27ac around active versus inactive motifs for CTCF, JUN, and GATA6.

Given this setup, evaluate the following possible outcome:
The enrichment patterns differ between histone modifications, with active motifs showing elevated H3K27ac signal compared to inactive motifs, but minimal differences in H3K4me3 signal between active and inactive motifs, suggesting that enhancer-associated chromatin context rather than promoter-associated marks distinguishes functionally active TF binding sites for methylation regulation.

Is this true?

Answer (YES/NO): NO